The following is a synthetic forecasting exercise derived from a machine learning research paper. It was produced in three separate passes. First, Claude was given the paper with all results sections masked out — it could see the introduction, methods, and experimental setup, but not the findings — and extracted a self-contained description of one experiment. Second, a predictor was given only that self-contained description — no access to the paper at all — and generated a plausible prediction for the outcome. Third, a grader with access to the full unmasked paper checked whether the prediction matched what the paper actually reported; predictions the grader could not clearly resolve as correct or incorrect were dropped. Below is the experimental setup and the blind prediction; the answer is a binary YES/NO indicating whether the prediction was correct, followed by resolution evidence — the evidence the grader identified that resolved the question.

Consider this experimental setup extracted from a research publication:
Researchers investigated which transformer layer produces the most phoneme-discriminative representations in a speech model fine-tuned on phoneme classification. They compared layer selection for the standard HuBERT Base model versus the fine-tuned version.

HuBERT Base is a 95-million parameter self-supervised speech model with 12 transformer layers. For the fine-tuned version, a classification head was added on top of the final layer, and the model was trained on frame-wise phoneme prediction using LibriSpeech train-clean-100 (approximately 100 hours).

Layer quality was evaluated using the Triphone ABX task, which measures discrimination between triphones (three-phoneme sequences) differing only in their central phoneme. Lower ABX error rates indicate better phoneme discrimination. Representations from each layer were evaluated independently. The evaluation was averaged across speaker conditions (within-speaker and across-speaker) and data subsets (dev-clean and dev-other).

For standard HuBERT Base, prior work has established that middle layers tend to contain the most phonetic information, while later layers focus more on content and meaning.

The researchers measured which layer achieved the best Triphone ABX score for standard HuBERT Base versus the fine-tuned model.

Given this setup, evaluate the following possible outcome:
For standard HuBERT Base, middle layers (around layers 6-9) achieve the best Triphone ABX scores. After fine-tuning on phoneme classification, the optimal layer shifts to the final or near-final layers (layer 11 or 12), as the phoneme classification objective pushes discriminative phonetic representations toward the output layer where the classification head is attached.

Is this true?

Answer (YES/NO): NO